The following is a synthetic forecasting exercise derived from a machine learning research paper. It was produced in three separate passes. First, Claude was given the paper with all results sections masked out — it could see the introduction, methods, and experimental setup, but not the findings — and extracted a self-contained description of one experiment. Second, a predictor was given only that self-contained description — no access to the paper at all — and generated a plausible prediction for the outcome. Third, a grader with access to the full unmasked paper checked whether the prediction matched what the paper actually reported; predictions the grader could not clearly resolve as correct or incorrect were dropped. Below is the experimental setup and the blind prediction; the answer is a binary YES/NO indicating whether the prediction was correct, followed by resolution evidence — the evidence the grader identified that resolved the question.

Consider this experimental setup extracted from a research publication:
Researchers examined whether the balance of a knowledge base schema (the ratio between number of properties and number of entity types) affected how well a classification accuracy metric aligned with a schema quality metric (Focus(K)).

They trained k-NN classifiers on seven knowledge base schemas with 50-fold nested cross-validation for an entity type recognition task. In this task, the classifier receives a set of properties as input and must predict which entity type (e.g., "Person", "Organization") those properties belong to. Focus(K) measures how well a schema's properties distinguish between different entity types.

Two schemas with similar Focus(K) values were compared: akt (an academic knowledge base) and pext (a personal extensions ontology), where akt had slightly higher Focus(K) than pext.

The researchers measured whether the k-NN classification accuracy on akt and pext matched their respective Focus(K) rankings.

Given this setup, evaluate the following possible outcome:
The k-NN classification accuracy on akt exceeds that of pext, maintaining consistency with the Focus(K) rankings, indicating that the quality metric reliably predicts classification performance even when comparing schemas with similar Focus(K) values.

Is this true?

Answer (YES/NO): NO